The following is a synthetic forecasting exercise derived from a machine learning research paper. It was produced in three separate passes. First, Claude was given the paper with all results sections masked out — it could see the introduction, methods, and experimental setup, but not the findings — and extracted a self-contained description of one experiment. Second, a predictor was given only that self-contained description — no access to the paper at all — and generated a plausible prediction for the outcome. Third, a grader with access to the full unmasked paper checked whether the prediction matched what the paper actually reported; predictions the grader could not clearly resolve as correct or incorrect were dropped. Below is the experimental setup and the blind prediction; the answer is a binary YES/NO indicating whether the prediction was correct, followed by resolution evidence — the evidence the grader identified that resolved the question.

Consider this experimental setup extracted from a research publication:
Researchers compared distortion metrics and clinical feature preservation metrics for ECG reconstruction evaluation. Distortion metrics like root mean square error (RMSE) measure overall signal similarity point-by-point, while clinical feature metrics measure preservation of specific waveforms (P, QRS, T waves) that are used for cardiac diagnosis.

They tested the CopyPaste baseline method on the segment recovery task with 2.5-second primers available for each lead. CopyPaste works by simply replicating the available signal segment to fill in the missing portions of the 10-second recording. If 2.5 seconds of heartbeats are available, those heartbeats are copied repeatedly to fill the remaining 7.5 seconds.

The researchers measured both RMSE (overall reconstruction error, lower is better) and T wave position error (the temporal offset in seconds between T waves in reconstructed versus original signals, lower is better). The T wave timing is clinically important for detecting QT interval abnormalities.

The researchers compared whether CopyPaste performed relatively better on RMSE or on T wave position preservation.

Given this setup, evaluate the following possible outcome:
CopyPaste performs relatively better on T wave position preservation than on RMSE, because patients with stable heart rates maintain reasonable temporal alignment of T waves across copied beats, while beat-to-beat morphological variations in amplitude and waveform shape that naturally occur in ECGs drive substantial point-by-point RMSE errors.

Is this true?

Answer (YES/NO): YES